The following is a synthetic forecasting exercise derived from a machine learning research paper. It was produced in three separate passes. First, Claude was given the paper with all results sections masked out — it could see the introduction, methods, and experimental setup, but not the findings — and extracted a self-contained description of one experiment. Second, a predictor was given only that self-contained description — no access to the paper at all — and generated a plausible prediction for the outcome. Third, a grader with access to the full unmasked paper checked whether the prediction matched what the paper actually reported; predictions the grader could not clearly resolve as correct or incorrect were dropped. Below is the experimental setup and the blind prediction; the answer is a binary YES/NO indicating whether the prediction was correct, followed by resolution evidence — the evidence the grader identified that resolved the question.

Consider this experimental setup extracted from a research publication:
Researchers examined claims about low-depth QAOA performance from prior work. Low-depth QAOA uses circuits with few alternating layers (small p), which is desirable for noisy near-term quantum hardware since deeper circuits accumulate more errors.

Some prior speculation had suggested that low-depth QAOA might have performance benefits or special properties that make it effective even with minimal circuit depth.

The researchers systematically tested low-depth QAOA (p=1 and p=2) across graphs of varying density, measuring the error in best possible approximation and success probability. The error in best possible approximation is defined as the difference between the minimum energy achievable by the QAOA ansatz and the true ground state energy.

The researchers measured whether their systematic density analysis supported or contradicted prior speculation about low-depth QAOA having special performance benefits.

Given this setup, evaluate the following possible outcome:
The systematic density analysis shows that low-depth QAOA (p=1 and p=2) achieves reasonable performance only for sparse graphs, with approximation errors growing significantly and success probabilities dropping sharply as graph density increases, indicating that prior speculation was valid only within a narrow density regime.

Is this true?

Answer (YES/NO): NO